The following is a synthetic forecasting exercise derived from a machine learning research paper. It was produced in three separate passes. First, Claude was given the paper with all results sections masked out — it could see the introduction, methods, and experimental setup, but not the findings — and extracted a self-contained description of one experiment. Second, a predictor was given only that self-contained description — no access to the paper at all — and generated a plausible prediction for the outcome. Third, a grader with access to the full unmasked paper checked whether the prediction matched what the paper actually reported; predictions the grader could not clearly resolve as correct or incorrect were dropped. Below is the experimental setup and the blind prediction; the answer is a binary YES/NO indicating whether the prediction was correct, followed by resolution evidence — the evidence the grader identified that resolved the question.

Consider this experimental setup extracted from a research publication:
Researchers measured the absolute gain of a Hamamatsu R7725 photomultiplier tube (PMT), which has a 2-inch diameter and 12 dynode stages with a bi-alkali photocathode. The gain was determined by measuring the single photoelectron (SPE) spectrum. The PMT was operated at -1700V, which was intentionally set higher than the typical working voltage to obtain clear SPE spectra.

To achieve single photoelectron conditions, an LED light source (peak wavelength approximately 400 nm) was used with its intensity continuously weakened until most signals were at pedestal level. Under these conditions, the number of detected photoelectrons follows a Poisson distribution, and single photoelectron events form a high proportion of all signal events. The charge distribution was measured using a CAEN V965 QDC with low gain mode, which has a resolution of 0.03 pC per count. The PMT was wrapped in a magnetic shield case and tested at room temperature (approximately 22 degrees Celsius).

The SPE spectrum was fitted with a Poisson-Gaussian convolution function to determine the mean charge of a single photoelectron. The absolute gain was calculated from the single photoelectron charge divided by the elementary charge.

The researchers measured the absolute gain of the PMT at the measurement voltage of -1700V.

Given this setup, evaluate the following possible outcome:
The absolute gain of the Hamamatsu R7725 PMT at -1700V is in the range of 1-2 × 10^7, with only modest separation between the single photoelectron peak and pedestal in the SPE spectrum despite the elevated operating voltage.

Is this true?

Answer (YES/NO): NO